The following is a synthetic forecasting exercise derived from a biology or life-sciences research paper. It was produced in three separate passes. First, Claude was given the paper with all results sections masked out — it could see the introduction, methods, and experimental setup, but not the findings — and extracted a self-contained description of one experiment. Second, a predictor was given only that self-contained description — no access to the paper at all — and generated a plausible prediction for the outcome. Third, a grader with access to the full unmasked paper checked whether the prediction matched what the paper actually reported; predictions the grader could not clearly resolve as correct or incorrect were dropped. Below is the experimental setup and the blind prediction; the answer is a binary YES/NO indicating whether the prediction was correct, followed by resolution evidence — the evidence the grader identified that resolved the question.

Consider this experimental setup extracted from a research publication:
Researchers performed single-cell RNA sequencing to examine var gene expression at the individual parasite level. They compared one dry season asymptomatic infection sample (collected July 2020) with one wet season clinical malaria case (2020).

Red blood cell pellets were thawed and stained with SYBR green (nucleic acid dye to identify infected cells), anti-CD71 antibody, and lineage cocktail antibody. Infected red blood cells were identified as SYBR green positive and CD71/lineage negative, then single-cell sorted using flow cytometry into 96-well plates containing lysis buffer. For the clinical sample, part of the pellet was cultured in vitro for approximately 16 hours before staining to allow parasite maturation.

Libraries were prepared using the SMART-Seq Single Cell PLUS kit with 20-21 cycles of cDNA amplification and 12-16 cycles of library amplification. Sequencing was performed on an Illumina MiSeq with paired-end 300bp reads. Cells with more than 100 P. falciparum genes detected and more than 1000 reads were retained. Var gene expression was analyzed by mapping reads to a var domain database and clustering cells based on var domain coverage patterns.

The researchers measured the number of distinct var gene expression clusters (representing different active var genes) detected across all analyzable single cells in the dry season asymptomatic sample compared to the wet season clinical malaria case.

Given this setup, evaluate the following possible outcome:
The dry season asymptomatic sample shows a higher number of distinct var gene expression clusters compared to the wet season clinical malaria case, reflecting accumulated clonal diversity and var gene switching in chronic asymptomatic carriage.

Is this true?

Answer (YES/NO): NO